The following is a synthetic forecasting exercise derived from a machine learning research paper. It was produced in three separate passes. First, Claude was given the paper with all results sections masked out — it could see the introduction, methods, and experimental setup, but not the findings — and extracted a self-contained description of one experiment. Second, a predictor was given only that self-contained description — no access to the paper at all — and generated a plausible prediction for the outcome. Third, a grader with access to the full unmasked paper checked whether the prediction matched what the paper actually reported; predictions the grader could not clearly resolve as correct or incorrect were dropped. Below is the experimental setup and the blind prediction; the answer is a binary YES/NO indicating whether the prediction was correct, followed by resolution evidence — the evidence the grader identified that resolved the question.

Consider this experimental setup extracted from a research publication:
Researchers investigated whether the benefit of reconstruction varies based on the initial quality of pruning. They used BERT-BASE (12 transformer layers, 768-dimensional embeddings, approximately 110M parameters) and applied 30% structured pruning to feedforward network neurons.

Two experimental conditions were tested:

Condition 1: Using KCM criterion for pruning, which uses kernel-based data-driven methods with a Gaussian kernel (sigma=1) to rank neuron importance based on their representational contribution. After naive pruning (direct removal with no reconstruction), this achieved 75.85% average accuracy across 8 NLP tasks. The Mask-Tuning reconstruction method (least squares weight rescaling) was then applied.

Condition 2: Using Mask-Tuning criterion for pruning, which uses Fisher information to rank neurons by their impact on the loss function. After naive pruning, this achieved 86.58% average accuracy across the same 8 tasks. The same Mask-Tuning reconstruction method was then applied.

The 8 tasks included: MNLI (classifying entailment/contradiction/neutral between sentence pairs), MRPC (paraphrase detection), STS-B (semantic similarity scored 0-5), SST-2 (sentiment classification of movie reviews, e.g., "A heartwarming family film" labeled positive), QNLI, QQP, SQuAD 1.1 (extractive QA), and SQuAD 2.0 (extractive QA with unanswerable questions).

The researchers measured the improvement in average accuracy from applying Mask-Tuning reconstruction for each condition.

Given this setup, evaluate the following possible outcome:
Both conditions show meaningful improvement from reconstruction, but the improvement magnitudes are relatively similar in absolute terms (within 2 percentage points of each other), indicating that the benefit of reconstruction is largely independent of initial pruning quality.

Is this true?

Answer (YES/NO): NO